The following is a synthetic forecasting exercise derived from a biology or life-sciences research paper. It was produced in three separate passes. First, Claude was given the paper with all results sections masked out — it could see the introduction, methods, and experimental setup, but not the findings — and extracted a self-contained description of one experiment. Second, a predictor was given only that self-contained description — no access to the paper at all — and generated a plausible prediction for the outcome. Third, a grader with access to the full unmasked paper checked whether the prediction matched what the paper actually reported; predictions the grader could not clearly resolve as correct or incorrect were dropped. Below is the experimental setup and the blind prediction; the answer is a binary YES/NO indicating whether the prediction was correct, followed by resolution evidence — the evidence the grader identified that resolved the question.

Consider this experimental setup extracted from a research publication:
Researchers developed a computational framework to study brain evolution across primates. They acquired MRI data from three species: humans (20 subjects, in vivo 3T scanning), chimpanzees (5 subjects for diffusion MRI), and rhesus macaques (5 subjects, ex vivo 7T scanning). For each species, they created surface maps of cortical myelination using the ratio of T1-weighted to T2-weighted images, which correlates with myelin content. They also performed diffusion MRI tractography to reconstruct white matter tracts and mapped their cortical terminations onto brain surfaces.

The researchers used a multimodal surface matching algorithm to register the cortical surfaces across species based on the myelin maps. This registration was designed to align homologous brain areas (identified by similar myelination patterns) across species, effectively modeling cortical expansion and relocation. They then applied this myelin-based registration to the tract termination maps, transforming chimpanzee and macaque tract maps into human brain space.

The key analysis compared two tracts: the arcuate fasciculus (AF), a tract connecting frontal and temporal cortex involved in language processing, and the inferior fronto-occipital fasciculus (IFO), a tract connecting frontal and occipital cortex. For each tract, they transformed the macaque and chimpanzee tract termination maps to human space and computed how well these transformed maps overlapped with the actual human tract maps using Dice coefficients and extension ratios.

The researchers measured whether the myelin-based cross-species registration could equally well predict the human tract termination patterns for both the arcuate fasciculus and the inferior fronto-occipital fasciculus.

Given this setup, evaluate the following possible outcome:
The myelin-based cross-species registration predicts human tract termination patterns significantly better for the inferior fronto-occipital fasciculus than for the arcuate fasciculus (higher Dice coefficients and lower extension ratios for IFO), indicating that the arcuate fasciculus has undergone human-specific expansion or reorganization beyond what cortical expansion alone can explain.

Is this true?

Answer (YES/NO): YES